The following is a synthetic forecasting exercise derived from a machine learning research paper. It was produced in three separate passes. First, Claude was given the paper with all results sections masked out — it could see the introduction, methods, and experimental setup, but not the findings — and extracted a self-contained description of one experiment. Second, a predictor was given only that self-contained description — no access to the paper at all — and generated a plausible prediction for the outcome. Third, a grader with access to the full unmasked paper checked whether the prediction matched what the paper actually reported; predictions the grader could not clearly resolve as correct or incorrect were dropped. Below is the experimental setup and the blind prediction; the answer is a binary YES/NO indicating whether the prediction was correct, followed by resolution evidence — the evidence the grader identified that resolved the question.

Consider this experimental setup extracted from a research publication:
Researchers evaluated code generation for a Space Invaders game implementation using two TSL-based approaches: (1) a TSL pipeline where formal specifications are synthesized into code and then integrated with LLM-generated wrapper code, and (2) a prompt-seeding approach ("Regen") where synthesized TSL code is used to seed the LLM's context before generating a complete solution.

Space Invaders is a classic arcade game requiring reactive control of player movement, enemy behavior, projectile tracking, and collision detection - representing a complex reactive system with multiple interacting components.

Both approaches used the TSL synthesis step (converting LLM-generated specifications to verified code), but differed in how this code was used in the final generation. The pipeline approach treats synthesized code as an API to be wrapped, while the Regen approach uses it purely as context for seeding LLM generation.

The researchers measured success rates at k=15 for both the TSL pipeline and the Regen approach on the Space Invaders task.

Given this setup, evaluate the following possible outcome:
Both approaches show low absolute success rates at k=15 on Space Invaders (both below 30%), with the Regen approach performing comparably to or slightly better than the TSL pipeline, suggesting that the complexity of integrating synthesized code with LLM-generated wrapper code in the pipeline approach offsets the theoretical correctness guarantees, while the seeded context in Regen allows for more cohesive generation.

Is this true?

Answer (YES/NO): YES